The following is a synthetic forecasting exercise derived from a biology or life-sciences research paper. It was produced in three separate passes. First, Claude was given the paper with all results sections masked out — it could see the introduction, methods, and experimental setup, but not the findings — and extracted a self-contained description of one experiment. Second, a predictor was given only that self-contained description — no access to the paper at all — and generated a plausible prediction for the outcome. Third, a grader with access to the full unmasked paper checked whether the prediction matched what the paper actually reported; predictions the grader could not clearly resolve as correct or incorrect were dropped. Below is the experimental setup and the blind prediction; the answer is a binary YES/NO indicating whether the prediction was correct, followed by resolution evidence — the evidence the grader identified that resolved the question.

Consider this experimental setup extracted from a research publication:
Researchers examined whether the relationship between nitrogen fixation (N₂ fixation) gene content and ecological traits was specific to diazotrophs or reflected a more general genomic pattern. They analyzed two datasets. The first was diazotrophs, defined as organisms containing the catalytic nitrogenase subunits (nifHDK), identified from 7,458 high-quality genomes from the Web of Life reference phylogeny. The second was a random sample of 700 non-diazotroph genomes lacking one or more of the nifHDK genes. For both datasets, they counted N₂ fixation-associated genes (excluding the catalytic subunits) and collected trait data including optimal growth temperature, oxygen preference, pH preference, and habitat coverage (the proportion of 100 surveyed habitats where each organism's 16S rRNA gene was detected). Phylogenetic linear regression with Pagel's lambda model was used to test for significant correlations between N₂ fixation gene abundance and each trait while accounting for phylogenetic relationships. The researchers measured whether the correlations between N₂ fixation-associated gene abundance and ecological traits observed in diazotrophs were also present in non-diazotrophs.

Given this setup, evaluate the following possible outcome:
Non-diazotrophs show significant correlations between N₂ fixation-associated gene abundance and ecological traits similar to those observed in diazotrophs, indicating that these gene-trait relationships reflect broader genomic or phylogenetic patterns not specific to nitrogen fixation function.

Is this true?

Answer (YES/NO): YES